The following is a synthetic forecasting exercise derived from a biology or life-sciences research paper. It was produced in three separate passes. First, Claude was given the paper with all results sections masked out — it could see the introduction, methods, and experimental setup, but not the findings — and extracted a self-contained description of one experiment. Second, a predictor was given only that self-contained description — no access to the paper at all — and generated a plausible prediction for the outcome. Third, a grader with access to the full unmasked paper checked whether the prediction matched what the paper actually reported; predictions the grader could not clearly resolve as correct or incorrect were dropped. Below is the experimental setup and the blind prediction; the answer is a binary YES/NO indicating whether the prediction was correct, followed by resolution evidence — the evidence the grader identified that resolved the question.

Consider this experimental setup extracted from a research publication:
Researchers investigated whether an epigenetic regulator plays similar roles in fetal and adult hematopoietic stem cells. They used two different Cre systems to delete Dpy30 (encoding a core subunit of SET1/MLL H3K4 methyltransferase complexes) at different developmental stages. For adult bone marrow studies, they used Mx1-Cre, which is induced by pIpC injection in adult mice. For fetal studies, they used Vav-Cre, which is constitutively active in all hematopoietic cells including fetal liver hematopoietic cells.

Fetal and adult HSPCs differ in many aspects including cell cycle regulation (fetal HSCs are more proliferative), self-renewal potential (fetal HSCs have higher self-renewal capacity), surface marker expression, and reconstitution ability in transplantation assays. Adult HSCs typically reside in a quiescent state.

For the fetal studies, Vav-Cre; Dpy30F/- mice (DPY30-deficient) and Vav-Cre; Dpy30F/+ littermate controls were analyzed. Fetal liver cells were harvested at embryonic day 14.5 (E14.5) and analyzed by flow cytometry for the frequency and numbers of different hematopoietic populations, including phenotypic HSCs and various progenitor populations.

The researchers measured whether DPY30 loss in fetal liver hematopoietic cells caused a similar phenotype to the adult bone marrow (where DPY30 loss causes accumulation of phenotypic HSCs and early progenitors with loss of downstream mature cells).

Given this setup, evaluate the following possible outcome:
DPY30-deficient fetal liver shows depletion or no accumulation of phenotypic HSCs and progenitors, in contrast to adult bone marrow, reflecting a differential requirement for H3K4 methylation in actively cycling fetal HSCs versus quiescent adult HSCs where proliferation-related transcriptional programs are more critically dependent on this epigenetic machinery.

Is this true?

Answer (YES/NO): NO